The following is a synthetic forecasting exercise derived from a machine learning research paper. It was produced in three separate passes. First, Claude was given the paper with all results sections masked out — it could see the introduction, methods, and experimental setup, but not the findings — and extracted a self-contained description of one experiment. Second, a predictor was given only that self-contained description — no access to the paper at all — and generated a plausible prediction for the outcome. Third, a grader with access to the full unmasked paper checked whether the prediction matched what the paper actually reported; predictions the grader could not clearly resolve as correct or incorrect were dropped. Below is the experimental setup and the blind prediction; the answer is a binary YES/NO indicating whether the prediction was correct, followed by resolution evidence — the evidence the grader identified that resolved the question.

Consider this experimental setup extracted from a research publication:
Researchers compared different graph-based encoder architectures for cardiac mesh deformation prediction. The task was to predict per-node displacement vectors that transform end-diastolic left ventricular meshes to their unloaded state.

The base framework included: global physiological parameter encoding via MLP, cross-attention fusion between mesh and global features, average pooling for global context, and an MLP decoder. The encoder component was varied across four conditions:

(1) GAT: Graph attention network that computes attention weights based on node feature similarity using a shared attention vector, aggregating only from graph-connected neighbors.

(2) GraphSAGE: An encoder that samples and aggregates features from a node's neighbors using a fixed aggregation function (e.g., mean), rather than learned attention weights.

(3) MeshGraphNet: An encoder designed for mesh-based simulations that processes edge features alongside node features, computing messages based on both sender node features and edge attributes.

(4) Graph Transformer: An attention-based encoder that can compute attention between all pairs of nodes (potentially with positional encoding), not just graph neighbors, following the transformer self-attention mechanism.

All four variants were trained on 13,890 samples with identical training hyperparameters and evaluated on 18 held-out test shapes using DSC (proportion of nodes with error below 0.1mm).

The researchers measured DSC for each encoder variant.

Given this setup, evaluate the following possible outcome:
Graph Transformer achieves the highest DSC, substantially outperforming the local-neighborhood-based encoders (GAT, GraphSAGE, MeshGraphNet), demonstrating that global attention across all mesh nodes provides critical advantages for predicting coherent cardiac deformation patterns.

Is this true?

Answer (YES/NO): NO